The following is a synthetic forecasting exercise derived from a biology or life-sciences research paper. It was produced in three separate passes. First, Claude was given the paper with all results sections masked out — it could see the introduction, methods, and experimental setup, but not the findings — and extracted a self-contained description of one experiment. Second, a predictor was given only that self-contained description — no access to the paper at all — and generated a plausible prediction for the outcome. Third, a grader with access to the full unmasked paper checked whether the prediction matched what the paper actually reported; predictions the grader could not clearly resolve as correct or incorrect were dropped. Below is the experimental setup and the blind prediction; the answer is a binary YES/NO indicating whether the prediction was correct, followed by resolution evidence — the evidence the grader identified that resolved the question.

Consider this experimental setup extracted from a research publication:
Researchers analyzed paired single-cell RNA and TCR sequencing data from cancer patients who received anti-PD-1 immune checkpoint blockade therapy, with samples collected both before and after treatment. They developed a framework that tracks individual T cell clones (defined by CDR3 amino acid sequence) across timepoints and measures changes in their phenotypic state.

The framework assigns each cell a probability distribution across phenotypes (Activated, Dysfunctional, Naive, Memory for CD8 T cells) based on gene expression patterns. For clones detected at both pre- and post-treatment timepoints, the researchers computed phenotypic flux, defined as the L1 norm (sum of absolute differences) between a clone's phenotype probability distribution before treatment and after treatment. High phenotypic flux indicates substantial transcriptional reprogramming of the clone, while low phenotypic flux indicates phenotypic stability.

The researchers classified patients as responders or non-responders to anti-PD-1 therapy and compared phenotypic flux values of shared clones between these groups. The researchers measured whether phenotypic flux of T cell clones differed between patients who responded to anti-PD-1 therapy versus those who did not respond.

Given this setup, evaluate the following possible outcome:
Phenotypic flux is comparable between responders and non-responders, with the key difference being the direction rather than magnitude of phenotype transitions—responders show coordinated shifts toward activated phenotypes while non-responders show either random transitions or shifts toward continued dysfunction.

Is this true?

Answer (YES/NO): NO